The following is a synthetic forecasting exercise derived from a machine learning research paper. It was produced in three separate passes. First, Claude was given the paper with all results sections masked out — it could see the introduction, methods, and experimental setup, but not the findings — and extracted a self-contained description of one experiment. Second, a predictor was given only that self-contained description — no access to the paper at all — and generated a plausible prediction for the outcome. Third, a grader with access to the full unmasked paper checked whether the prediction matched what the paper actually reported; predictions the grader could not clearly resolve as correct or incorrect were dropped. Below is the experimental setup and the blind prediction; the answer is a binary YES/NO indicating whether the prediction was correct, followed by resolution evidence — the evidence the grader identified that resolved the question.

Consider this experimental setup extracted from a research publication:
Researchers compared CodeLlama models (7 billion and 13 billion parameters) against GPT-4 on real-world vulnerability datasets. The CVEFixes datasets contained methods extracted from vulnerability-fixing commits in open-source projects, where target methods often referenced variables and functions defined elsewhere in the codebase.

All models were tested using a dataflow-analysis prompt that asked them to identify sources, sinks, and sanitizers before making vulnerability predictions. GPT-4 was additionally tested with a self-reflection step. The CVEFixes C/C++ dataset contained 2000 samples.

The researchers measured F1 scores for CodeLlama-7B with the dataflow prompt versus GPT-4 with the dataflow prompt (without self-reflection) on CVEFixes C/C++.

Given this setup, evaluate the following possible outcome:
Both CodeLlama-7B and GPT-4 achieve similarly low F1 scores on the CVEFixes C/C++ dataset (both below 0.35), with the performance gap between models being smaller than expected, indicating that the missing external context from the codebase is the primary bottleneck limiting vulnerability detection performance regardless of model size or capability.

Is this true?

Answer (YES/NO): NO